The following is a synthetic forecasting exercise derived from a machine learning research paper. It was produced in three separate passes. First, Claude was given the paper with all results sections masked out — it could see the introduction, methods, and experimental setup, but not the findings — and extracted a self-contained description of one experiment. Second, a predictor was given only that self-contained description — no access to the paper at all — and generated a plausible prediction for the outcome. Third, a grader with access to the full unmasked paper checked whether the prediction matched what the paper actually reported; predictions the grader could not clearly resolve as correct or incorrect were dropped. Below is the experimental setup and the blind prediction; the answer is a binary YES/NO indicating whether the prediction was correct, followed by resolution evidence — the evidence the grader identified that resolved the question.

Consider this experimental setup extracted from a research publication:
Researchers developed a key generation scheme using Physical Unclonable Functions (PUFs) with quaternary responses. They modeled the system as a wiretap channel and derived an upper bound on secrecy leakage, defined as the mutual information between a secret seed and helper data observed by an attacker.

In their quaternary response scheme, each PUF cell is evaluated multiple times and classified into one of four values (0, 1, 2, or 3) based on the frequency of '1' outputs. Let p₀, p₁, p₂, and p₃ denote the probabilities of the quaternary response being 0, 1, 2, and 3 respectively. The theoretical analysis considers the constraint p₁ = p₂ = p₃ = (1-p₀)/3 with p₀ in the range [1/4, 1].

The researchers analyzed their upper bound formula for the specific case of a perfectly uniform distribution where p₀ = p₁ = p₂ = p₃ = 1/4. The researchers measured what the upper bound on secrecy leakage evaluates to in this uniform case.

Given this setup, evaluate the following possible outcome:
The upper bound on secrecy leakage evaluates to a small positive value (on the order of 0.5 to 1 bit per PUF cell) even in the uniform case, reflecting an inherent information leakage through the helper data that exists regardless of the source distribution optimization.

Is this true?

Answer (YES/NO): NO